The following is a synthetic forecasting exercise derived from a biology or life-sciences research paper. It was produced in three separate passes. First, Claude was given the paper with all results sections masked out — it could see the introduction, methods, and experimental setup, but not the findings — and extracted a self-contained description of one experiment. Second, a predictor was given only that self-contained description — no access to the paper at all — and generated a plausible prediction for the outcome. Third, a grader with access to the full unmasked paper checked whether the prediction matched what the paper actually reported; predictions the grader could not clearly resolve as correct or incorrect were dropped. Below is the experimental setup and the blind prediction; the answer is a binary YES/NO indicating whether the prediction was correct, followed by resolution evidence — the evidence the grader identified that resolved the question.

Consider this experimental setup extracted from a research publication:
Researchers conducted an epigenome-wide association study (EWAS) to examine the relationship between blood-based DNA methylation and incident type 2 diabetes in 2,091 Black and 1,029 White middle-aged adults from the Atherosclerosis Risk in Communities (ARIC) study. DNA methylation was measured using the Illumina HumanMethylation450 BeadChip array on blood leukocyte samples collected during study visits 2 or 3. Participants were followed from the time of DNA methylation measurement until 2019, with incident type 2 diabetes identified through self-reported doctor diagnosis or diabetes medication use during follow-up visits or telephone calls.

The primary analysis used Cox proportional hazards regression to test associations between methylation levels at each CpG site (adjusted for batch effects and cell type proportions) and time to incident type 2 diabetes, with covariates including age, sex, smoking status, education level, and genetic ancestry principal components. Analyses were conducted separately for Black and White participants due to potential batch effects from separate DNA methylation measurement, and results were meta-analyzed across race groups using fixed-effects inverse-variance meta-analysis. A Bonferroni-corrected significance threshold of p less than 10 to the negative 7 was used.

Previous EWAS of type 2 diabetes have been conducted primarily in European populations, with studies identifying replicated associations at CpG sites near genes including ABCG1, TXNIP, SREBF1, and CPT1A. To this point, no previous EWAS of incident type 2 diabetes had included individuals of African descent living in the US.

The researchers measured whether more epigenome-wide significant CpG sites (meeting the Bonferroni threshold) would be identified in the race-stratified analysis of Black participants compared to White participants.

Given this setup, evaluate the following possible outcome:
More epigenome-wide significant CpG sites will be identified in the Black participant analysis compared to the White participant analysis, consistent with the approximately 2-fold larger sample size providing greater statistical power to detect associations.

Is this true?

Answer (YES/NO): YES